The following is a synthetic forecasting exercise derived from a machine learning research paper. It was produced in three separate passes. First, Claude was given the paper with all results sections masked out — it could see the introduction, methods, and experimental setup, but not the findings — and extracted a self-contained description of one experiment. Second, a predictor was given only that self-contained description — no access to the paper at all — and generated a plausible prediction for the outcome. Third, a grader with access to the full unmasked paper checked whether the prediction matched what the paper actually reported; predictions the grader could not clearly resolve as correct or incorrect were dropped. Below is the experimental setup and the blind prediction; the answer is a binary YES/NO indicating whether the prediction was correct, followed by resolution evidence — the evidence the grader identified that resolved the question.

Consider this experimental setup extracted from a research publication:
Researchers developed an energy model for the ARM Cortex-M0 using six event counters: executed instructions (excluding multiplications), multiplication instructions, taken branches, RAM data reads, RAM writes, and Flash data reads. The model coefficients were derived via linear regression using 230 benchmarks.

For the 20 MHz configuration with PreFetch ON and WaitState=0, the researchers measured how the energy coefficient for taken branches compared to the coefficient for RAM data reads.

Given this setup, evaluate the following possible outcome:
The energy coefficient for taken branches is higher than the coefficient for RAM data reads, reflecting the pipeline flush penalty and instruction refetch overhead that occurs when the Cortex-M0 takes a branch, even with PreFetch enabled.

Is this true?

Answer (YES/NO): YES